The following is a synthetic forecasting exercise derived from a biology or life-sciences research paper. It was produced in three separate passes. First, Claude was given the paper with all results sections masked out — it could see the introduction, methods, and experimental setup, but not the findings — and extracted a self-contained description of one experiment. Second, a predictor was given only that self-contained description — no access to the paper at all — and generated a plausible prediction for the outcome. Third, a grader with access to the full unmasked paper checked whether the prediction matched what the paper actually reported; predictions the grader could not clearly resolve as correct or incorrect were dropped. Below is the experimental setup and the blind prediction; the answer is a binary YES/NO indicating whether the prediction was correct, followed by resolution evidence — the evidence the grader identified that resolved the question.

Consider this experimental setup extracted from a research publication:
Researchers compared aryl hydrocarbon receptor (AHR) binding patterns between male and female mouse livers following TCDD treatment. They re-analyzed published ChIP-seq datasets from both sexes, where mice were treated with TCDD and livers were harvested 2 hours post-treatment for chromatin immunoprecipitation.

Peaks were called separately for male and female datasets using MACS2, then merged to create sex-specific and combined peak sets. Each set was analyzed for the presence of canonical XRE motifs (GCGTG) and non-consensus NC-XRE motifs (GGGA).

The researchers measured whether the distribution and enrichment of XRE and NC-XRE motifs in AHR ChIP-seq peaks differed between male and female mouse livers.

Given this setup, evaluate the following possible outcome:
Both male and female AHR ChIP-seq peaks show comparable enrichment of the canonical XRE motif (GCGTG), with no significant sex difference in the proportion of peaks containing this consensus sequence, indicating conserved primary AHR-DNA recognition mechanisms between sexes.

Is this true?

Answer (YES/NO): YES